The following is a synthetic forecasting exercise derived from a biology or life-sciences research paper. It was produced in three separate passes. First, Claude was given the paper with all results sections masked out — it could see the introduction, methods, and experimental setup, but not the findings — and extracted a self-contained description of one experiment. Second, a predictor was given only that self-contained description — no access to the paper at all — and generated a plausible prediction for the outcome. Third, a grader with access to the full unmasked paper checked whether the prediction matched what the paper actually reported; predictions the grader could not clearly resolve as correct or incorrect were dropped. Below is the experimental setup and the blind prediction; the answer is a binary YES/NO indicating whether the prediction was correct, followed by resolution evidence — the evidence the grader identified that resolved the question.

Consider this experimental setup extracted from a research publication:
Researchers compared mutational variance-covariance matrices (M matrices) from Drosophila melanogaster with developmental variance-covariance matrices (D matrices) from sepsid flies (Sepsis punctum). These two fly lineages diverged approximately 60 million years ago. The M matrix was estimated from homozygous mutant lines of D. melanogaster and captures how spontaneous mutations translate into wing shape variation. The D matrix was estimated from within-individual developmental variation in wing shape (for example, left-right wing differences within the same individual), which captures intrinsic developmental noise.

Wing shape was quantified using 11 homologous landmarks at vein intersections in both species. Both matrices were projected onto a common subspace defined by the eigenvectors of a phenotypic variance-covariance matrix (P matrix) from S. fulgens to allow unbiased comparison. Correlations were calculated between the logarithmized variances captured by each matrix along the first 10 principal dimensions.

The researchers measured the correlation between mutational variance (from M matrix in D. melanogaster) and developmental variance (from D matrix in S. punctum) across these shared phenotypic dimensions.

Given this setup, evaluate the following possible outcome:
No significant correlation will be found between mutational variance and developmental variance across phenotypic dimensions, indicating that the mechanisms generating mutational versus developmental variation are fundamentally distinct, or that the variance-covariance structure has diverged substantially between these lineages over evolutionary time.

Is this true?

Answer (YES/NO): NO